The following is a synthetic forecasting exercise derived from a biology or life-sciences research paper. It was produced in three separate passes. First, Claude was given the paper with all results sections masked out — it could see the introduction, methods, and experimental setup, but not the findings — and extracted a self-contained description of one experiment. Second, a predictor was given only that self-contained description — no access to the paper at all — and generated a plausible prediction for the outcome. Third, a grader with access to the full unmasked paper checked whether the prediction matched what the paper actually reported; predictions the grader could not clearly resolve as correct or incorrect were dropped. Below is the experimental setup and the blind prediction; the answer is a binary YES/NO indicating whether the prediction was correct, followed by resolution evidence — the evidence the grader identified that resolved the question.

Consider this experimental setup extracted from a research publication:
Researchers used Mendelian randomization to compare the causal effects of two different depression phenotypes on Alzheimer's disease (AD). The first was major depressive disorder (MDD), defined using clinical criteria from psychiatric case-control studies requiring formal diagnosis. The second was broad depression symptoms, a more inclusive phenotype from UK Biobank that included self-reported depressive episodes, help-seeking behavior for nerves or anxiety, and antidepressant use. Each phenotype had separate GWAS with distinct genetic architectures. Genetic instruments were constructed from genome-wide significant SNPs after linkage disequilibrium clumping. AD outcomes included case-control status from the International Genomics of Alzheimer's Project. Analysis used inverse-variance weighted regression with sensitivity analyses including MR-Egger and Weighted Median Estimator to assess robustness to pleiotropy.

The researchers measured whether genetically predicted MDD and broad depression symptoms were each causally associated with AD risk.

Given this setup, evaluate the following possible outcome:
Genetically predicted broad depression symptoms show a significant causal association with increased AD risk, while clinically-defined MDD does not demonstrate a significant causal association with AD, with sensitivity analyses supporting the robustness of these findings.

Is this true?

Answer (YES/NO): NO